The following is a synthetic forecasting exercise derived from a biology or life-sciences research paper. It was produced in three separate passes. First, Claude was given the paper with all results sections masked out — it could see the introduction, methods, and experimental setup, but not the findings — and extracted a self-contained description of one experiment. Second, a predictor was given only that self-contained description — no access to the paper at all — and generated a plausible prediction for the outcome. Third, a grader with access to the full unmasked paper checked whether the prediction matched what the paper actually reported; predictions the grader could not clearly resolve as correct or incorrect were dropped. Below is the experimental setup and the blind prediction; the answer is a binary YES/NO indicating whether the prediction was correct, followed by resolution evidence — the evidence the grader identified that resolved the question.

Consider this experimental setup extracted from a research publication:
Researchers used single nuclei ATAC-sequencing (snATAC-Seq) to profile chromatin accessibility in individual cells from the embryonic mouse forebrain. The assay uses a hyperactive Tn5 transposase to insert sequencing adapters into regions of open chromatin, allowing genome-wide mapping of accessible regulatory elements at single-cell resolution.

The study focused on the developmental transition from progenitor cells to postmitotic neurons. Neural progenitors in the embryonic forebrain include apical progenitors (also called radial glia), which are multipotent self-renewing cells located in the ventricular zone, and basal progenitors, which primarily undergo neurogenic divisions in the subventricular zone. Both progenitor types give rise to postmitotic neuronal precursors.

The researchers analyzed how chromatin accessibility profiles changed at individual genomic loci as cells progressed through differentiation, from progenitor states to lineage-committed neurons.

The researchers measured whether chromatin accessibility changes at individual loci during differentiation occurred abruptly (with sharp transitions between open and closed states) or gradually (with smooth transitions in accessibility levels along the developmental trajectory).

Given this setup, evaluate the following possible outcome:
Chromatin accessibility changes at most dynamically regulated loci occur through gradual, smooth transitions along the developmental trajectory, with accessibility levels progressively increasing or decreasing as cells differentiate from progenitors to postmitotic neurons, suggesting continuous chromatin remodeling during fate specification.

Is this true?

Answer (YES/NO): YES